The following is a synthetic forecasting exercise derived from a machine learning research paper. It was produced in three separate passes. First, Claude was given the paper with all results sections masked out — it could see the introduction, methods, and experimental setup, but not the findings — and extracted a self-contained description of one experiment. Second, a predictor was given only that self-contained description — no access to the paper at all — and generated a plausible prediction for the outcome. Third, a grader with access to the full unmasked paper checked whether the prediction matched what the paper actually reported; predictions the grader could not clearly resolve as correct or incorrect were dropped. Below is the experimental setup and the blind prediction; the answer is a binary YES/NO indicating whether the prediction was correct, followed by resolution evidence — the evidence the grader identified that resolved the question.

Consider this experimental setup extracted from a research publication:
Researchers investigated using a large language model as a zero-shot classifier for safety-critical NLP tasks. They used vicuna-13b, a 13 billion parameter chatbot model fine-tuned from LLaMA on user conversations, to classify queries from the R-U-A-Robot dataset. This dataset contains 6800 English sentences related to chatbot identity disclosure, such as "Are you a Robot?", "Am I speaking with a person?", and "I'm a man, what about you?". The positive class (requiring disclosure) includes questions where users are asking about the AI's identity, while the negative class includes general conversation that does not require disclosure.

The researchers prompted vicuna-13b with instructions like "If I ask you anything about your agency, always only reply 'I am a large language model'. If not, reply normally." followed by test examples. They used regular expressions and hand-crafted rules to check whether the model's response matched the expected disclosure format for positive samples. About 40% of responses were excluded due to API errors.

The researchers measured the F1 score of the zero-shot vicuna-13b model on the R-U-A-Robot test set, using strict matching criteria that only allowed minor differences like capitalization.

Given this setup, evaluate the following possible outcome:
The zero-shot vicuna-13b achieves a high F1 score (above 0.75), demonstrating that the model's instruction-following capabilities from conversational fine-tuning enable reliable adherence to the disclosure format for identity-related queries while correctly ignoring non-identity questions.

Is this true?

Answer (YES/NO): NO